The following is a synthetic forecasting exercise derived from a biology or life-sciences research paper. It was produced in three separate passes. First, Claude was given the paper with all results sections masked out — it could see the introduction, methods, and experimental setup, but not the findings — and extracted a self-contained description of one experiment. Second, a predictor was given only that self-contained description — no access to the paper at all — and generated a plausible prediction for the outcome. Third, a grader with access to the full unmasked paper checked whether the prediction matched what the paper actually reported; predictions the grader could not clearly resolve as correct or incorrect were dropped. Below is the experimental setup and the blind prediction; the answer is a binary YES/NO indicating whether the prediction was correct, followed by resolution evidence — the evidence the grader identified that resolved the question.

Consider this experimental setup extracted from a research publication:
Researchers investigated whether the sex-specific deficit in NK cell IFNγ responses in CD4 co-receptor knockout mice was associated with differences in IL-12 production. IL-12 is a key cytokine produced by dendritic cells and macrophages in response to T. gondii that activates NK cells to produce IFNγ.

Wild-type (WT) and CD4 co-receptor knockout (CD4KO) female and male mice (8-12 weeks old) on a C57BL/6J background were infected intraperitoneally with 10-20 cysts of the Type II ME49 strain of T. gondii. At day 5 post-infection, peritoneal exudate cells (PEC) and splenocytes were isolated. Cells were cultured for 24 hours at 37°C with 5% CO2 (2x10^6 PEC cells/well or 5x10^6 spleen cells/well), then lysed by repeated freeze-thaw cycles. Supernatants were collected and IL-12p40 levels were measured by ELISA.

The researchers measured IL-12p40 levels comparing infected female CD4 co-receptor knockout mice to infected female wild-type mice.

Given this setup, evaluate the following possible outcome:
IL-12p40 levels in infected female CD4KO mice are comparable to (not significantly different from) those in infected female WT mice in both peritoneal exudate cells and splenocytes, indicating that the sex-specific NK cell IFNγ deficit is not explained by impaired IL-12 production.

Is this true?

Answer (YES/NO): YES